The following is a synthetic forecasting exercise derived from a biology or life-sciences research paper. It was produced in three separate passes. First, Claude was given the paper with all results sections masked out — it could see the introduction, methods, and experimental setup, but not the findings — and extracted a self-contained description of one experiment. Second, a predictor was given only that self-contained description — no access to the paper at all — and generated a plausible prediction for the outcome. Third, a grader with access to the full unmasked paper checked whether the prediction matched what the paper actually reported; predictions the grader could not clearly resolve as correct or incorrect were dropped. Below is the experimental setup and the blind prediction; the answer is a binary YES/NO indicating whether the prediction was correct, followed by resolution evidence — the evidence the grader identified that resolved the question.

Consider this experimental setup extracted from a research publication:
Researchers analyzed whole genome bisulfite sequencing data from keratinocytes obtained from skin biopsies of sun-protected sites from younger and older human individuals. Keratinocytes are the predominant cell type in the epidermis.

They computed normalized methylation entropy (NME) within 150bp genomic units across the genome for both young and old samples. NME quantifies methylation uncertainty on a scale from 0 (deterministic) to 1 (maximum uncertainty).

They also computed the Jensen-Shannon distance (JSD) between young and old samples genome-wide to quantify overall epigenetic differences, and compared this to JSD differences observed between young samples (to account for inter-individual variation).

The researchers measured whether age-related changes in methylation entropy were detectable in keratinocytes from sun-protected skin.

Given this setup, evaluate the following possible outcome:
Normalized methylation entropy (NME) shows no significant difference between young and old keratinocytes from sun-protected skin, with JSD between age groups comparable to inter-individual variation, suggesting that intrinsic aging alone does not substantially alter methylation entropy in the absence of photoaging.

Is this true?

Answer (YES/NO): NO